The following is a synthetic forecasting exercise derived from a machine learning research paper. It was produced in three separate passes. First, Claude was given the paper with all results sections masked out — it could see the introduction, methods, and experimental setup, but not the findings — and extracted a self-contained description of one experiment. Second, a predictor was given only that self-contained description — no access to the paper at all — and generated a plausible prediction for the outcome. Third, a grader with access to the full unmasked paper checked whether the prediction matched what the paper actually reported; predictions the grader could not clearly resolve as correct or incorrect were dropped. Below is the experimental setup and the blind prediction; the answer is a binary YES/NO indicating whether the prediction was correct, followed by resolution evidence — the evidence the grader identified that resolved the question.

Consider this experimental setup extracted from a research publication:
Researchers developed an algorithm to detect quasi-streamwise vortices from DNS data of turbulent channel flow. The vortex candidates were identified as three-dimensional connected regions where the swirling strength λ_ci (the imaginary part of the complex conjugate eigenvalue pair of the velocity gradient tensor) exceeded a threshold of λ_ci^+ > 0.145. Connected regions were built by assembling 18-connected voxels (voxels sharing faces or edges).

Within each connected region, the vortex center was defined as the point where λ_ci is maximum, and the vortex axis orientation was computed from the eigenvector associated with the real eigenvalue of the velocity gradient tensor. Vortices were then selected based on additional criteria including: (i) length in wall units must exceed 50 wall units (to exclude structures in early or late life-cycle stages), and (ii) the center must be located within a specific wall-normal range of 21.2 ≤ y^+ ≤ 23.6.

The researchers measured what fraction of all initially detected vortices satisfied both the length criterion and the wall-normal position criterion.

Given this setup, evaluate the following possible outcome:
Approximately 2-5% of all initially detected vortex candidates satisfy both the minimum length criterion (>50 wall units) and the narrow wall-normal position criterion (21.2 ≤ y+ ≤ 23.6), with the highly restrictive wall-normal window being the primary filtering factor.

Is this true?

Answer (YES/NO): NO